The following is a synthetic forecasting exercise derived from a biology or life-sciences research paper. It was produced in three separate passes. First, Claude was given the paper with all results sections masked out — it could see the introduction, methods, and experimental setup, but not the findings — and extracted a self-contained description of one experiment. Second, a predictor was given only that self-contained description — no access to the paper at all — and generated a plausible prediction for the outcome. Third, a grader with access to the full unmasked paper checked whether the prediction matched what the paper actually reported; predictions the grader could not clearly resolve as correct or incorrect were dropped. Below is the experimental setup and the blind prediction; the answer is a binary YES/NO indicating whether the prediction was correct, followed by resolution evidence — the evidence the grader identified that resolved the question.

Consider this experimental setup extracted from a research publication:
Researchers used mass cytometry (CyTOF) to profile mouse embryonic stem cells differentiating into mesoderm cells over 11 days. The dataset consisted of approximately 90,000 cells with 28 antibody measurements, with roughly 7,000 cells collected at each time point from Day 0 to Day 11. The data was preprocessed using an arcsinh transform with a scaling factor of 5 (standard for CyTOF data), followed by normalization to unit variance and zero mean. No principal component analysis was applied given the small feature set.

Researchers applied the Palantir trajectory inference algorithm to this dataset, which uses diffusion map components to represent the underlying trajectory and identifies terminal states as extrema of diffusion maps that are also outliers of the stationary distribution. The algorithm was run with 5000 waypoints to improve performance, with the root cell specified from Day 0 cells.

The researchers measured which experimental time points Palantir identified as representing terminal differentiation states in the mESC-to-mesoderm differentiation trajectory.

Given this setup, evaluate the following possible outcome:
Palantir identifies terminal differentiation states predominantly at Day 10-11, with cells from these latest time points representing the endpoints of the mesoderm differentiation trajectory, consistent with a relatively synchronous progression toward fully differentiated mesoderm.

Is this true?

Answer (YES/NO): NO